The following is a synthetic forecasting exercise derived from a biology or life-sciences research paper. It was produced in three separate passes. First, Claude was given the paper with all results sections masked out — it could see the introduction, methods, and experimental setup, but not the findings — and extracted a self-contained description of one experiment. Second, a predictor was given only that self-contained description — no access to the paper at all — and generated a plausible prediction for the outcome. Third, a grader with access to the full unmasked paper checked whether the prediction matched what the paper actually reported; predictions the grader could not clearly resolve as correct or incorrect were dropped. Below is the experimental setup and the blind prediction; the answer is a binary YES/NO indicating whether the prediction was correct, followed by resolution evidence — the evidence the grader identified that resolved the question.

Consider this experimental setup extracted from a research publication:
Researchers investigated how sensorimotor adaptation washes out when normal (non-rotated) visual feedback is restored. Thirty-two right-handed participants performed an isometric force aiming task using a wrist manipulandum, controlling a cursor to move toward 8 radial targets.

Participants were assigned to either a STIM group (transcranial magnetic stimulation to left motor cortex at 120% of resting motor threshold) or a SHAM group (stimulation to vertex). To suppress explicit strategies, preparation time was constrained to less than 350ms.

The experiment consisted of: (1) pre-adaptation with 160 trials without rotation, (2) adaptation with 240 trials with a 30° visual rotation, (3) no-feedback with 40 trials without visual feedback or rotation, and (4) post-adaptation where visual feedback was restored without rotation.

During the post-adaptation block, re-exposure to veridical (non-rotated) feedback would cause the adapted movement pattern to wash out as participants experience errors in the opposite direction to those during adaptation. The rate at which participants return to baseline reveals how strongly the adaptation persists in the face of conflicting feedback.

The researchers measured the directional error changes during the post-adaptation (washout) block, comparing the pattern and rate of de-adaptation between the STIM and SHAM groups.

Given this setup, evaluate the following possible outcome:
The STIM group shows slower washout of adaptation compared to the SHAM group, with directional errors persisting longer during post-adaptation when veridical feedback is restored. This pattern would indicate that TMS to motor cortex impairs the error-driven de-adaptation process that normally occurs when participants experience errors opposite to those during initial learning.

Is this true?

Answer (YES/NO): NO